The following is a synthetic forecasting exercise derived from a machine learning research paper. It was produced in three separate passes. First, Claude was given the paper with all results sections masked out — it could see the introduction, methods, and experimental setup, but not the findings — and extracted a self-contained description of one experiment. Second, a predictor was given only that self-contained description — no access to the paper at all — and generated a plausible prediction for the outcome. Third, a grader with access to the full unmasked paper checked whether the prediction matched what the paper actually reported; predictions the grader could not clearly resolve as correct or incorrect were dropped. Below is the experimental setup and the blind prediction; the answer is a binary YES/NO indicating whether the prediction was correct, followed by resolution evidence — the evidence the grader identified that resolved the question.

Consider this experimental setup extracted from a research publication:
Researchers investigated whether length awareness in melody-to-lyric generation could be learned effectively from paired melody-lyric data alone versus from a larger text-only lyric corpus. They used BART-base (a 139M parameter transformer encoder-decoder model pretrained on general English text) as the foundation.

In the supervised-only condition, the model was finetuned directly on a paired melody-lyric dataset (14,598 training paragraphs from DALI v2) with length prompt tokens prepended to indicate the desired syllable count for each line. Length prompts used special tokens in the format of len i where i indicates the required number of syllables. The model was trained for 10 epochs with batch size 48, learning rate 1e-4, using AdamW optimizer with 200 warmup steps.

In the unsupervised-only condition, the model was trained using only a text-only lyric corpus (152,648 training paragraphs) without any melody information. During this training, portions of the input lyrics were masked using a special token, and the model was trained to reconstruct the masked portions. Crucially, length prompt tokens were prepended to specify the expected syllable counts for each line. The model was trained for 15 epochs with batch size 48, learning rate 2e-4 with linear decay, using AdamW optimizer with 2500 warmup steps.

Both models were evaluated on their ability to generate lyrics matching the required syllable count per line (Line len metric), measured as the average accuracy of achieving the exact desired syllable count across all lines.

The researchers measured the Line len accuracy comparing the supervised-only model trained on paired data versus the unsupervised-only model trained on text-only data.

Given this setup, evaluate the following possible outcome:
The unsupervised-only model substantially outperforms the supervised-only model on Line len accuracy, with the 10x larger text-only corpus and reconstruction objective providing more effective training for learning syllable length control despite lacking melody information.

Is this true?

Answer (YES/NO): YES